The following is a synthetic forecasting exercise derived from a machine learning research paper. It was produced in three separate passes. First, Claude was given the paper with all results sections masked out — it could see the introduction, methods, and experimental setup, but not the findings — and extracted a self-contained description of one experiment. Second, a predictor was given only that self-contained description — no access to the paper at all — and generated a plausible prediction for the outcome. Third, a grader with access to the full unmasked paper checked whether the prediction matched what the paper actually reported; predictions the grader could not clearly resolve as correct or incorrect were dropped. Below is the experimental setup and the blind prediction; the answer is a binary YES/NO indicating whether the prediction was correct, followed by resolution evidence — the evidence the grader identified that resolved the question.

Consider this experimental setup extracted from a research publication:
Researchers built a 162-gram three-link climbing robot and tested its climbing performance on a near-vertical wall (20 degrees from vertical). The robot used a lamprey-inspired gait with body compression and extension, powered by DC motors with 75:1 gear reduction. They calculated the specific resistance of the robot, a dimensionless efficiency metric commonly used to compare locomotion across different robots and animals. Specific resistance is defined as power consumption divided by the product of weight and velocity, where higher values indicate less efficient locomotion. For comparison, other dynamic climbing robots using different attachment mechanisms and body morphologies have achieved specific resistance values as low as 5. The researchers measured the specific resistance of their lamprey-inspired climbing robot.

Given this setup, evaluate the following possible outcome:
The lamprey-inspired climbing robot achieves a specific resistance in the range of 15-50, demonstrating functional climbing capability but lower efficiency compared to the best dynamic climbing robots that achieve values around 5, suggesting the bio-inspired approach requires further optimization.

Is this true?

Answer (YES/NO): NO